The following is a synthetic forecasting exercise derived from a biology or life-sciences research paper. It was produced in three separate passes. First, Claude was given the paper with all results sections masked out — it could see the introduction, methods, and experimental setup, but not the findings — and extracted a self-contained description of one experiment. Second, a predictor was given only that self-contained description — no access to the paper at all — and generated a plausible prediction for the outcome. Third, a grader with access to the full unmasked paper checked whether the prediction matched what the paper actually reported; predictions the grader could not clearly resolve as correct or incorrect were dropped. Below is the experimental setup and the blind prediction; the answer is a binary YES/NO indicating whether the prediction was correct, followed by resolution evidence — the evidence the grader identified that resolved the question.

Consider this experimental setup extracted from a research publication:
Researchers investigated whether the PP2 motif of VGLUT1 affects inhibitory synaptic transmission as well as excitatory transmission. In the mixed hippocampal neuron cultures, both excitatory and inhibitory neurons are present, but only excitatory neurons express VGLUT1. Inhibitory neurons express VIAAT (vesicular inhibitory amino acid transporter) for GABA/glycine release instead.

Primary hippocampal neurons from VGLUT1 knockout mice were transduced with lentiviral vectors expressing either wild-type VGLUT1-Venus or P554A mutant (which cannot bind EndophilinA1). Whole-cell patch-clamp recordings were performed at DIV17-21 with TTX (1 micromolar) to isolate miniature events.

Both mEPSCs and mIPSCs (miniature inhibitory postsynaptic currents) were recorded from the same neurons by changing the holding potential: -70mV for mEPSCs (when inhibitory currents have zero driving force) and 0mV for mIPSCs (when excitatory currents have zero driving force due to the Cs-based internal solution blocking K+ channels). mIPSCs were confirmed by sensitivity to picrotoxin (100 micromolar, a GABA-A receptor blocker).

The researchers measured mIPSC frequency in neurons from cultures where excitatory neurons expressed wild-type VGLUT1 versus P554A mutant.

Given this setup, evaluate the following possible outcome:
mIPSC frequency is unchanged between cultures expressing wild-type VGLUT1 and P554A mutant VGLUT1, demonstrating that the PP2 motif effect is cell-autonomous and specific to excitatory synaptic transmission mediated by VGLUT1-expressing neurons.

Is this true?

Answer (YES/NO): YES